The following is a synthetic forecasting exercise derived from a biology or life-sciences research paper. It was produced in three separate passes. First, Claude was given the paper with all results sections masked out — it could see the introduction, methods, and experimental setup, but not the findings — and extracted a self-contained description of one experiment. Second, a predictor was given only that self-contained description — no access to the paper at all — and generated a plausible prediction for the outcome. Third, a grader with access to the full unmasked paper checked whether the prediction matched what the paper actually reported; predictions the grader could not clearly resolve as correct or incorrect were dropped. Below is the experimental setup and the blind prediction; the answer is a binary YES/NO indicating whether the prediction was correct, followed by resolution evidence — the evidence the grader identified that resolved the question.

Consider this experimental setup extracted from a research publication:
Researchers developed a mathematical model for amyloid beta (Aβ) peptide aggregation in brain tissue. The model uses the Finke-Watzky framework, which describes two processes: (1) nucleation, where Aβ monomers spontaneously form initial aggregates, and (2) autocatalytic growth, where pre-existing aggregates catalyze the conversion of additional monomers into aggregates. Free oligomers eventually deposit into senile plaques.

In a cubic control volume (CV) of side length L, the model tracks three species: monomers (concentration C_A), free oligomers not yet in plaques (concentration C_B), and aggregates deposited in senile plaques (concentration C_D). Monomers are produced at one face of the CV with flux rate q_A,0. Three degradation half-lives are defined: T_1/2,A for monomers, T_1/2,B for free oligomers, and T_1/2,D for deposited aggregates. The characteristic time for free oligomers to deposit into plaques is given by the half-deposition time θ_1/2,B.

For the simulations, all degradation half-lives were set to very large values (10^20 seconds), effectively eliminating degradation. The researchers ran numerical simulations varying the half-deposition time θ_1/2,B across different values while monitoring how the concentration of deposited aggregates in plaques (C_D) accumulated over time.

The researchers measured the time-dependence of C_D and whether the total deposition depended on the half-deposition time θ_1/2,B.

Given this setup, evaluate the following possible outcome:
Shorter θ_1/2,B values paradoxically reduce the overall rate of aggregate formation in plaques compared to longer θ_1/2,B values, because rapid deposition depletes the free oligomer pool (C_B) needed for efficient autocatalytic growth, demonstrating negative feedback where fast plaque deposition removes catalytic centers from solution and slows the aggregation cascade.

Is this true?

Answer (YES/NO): NO